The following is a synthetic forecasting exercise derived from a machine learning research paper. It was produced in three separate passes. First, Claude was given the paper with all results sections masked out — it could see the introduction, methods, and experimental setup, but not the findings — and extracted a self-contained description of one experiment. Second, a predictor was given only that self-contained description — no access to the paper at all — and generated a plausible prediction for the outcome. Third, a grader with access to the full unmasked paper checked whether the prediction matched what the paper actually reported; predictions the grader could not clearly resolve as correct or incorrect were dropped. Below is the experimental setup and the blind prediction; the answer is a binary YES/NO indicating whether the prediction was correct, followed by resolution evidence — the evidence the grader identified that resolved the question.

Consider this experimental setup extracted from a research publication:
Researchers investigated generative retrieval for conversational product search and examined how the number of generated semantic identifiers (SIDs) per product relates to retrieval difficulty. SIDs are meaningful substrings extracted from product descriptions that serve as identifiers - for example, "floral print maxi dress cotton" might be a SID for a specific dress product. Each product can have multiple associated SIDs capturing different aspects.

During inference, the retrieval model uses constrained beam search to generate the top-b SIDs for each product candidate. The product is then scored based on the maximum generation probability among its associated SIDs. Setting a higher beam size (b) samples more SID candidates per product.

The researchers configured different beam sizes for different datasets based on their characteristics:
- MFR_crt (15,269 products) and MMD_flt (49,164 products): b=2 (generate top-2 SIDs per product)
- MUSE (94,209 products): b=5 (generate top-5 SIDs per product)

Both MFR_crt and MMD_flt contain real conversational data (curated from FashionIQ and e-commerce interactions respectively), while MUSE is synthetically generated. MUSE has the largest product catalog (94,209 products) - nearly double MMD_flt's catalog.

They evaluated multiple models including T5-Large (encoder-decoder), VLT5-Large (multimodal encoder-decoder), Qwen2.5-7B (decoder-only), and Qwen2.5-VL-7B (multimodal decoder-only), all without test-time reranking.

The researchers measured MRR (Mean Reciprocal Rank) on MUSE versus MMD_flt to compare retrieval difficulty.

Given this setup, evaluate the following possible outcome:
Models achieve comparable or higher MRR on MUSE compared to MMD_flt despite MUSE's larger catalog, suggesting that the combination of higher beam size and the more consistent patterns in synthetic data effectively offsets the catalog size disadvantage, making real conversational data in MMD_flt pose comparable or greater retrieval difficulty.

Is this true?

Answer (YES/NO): NO